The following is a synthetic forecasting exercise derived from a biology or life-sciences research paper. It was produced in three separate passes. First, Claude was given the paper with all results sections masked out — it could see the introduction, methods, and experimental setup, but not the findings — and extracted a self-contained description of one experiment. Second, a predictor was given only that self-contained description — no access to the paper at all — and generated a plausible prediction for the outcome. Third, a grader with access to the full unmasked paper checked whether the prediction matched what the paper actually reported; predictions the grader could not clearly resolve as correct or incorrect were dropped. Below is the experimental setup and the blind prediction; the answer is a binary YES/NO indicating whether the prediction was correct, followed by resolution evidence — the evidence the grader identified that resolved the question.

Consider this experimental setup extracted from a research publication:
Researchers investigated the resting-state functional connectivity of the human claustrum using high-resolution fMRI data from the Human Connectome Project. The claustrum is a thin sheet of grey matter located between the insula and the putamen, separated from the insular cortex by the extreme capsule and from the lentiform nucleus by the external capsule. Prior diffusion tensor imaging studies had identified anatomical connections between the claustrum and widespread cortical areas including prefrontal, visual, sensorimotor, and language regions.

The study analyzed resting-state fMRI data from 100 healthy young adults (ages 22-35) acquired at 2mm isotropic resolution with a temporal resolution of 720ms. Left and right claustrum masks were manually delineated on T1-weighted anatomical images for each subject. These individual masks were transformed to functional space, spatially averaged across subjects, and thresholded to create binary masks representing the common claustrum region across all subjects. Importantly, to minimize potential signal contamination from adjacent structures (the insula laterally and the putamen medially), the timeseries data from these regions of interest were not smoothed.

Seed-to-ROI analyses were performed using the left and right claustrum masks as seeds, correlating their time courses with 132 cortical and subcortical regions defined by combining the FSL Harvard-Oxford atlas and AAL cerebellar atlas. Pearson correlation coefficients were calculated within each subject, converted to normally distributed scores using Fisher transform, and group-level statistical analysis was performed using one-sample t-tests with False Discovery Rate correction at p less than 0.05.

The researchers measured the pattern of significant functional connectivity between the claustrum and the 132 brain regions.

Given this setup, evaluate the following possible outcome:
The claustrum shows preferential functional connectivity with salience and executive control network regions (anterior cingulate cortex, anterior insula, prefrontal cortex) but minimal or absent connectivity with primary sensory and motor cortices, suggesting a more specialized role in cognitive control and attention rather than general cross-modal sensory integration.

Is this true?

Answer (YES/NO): NO